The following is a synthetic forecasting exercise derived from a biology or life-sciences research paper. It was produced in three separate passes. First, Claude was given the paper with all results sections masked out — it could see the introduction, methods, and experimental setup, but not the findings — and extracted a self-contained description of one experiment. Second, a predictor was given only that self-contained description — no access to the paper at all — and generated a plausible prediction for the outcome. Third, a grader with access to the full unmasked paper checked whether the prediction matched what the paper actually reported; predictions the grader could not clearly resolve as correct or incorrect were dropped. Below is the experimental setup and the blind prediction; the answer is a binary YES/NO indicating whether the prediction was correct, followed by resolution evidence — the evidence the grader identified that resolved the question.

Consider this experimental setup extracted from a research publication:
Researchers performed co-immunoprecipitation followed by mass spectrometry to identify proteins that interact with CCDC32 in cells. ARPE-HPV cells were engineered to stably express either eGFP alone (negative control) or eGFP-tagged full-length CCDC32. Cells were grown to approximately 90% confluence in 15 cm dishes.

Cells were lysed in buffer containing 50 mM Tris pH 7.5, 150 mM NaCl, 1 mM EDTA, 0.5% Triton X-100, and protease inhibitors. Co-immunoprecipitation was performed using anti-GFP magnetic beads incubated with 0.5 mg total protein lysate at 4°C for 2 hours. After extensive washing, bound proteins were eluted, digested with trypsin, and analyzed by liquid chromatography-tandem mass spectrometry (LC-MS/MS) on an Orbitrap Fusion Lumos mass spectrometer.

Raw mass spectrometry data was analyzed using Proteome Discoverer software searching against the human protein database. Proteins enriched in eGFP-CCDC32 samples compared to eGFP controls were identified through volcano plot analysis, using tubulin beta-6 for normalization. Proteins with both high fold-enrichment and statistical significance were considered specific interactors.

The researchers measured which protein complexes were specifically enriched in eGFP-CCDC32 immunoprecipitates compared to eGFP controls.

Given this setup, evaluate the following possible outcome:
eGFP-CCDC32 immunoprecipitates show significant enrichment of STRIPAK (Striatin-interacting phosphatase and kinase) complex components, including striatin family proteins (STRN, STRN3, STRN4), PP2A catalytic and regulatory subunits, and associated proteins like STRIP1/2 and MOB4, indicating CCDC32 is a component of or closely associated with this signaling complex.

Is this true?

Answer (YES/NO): NO